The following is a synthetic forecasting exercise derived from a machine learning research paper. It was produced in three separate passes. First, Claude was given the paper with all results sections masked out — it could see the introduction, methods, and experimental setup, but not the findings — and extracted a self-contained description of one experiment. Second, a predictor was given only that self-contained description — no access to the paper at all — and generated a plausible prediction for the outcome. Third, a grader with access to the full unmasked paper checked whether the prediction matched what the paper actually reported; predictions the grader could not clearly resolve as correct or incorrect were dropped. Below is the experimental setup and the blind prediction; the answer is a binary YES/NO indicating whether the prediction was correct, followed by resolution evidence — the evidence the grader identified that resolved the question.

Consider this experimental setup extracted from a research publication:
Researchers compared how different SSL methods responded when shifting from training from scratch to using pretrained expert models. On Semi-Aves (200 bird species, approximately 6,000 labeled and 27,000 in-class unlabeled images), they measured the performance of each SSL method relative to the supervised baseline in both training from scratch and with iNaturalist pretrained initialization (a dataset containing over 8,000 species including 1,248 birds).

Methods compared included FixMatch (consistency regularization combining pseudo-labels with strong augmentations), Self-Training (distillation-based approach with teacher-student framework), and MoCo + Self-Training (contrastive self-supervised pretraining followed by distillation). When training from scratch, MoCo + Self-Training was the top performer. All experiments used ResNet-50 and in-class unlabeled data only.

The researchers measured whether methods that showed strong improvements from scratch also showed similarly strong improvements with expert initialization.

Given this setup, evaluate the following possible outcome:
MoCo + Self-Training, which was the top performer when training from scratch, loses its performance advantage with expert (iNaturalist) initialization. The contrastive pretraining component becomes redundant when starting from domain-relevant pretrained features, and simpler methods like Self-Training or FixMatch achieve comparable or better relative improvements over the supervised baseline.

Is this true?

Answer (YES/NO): YES